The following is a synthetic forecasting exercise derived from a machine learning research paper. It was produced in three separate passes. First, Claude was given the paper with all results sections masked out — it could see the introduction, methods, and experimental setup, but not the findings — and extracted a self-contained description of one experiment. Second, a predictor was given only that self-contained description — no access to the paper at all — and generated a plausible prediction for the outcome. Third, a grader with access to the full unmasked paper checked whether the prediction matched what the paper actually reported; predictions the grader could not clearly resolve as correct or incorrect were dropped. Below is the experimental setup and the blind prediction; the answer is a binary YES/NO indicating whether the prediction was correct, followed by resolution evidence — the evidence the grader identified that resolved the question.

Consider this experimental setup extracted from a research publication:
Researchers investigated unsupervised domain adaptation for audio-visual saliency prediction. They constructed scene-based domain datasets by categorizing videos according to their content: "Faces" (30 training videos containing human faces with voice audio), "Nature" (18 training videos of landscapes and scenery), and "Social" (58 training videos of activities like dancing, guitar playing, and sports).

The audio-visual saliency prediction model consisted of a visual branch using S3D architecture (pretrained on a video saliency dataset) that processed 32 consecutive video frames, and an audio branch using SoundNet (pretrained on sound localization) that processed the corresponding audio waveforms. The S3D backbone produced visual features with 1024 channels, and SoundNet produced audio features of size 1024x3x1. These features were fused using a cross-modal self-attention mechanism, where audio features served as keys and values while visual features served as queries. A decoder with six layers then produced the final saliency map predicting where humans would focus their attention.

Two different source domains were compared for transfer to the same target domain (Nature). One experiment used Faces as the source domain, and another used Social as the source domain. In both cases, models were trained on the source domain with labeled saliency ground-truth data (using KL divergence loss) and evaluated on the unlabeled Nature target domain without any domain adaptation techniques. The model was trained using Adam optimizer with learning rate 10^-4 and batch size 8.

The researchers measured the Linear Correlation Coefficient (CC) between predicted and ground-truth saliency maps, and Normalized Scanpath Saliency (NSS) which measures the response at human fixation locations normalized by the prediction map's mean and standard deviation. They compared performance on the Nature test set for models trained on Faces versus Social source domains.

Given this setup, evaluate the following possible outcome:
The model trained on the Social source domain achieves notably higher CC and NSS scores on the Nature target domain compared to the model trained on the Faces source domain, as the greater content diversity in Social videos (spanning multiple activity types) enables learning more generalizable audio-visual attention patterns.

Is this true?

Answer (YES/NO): YES